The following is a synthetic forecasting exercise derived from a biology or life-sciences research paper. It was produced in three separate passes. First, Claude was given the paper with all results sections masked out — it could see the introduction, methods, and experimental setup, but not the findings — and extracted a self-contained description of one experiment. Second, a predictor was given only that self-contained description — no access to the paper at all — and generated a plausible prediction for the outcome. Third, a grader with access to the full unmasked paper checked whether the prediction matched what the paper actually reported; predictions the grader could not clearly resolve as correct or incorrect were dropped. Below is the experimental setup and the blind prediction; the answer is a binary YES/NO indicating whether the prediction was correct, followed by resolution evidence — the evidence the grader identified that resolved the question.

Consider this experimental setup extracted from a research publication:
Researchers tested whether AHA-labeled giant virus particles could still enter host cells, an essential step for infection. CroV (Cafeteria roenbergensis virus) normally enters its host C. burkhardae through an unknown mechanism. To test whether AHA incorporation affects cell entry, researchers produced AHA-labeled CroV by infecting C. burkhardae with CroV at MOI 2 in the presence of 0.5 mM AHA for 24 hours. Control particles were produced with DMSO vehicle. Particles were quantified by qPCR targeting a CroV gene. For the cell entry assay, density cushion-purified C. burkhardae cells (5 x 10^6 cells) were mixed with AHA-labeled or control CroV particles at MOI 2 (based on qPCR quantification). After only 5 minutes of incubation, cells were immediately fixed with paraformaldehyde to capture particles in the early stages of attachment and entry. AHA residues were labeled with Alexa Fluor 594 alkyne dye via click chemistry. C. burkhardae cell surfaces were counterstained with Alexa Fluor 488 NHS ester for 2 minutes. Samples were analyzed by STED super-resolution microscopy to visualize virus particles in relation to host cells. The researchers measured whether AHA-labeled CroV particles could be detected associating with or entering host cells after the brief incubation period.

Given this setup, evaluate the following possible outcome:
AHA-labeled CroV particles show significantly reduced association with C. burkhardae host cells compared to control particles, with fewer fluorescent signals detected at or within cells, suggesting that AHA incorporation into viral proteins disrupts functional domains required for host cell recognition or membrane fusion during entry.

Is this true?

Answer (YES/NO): NO